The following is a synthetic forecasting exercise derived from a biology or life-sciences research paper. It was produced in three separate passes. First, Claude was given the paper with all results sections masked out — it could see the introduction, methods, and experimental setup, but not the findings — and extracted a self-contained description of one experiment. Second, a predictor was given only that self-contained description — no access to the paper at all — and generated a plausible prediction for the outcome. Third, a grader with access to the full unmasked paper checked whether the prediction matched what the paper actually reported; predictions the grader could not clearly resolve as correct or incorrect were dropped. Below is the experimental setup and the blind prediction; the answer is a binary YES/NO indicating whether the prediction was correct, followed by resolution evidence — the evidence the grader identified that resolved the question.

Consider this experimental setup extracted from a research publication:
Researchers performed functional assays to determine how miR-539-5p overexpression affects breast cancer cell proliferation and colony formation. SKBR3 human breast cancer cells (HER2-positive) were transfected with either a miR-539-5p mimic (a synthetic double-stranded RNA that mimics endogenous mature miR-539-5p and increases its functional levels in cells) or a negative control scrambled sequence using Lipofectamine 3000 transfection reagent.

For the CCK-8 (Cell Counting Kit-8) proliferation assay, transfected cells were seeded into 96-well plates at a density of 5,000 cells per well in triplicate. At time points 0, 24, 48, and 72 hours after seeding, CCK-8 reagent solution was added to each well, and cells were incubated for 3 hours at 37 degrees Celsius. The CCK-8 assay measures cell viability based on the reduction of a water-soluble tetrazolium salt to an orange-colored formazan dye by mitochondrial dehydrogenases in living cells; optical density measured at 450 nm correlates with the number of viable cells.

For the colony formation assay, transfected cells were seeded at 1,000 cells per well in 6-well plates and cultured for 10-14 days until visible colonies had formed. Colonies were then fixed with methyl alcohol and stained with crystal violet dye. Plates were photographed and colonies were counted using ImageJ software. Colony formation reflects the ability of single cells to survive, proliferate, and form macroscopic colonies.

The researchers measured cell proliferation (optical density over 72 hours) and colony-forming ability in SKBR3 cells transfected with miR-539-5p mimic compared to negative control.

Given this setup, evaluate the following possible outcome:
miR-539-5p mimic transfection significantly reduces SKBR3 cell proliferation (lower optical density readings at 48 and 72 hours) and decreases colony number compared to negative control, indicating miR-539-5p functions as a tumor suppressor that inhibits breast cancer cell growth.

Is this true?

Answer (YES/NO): NO